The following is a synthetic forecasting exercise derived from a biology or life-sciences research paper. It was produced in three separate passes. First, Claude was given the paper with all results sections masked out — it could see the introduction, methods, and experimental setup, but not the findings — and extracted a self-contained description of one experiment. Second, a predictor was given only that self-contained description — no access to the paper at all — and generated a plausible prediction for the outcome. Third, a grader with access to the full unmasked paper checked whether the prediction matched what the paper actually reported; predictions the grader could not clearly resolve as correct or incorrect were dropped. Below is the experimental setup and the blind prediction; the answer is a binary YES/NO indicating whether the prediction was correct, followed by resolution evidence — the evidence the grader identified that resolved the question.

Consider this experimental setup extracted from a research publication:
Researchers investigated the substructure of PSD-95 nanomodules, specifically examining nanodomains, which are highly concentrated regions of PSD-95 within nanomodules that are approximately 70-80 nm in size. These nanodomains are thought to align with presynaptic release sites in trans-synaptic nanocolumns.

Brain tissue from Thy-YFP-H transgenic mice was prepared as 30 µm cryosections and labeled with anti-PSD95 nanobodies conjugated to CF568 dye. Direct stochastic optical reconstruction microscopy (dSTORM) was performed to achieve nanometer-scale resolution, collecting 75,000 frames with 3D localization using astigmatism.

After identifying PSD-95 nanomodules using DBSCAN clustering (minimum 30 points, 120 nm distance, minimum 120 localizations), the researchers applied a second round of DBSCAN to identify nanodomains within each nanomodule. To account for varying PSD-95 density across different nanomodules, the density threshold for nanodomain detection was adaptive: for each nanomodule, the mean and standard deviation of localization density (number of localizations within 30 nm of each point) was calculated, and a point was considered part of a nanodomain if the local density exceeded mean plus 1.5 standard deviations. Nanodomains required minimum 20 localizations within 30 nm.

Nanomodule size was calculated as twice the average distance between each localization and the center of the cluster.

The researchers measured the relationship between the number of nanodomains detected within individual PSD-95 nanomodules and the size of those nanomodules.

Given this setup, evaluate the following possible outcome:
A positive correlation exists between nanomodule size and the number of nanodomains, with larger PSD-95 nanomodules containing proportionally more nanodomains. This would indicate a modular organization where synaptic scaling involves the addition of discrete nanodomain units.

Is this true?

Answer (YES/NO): YES